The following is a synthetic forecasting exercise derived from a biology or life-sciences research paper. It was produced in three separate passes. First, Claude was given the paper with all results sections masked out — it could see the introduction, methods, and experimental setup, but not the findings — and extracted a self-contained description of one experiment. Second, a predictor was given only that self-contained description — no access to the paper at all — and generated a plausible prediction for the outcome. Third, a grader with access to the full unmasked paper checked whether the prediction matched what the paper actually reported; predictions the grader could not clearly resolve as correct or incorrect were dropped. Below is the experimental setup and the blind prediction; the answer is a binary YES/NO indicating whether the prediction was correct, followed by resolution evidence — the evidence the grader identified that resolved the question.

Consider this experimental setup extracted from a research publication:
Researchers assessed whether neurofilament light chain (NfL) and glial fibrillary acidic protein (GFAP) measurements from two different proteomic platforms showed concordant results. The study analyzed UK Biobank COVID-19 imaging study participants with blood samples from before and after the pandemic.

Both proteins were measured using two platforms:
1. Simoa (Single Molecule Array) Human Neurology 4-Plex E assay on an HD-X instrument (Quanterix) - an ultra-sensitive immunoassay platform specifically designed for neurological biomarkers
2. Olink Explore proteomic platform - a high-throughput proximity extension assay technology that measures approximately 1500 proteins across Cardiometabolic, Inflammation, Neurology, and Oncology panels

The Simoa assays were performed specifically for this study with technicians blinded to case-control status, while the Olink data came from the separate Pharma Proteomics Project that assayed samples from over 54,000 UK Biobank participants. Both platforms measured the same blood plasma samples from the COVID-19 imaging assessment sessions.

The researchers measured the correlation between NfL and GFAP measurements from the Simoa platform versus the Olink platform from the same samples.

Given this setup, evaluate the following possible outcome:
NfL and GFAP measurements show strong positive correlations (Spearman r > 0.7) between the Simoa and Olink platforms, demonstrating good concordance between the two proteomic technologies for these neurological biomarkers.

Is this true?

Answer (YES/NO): NO